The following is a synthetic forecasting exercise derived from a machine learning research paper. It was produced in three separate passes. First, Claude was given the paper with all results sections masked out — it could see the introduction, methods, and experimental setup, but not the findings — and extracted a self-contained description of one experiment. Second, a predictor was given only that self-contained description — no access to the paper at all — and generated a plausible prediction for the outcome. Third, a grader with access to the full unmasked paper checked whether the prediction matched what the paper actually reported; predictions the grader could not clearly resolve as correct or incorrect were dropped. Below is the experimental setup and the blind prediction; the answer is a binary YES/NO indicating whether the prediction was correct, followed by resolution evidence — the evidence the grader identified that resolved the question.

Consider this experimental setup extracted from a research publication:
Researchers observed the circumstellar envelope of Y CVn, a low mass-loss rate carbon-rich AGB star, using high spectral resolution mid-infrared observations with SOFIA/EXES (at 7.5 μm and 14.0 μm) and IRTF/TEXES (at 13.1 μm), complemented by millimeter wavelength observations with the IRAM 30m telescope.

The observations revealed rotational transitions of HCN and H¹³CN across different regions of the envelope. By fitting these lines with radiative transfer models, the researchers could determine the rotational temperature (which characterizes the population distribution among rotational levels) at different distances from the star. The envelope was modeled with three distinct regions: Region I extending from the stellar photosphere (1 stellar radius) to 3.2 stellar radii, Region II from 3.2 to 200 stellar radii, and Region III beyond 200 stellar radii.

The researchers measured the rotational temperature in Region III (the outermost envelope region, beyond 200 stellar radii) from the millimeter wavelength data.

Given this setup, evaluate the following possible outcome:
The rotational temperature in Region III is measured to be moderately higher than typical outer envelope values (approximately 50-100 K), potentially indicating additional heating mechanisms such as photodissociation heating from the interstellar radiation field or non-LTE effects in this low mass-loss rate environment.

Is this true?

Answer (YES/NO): YES